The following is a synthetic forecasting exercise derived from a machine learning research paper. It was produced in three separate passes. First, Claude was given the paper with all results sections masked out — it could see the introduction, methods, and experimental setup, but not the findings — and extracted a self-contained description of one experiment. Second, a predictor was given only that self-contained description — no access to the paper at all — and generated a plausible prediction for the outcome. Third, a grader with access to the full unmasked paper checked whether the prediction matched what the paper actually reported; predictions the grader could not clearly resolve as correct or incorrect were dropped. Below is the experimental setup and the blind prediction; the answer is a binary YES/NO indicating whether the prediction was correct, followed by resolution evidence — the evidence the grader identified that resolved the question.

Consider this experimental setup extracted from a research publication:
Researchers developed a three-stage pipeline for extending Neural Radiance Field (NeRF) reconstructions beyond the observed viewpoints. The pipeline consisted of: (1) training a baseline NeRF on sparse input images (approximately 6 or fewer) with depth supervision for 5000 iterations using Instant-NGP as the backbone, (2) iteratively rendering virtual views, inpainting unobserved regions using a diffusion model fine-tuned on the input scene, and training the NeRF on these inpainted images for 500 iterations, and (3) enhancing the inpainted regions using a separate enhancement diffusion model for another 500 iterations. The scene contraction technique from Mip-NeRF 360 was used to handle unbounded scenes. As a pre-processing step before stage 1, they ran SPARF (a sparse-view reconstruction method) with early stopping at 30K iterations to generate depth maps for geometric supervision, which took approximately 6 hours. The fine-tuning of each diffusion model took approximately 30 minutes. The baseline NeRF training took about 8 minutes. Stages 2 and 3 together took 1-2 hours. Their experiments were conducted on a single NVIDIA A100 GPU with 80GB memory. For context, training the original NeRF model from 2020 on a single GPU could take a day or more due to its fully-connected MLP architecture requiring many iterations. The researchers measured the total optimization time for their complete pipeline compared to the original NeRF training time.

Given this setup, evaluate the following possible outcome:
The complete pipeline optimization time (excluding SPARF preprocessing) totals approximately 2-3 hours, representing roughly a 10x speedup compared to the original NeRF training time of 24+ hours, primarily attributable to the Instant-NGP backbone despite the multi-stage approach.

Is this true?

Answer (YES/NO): YES